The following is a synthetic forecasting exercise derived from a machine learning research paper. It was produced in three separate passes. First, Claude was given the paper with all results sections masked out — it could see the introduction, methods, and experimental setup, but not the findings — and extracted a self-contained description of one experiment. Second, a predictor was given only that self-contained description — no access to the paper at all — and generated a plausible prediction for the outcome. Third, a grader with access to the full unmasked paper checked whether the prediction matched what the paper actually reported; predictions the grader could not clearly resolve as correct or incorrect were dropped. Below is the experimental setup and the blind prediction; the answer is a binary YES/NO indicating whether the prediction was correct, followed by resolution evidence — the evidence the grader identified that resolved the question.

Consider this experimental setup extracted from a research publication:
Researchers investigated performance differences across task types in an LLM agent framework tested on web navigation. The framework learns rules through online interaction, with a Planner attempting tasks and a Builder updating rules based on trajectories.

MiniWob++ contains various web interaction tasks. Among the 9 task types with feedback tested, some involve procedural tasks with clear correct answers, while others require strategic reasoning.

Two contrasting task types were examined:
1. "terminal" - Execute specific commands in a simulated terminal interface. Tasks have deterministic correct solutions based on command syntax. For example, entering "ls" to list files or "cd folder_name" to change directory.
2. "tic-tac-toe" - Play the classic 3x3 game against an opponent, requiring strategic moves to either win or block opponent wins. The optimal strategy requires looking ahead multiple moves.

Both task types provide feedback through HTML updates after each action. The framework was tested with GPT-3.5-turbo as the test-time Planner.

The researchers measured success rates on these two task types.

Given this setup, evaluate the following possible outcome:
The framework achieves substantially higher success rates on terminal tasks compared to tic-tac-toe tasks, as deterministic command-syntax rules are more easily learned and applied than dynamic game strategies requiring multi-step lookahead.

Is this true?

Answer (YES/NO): YES